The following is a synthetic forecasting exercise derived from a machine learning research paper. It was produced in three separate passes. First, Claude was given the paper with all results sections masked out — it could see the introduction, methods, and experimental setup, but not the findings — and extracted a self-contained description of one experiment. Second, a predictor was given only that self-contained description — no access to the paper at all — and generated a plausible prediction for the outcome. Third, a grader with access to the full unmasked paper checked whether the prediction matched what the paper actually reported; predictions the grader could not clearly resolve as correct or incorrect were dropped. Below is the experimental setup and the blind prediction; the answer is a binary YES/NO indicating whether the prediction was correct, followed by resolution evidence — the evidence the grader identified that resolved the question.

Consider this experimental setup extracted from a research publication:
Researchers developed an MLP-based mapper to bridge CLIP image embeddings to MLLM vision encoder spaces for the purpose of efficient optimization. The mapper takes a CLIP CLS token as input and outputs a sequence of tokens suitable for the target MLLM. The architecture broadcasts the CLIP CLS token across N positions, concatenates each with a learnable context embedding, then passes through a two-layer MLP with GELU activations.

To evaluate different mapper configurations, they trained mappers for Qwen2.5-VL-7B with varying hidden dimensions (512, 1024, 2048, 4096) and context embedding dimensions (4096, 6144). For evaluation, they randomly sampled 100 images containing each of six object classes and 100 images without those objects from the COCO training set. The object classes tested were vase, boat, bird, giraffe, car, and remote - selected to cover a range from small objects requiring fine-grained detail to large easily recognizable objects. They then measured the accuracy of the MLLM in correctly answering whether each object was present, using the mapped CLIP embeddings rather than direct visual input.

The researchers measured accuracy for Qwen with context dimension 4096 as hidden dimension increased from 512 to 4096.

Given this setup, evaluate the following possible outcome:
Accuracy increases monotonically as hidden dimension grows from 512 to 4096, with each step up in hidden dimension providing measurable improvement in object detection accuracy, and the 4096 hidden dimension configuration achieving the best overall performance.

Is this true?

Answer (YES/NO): NO